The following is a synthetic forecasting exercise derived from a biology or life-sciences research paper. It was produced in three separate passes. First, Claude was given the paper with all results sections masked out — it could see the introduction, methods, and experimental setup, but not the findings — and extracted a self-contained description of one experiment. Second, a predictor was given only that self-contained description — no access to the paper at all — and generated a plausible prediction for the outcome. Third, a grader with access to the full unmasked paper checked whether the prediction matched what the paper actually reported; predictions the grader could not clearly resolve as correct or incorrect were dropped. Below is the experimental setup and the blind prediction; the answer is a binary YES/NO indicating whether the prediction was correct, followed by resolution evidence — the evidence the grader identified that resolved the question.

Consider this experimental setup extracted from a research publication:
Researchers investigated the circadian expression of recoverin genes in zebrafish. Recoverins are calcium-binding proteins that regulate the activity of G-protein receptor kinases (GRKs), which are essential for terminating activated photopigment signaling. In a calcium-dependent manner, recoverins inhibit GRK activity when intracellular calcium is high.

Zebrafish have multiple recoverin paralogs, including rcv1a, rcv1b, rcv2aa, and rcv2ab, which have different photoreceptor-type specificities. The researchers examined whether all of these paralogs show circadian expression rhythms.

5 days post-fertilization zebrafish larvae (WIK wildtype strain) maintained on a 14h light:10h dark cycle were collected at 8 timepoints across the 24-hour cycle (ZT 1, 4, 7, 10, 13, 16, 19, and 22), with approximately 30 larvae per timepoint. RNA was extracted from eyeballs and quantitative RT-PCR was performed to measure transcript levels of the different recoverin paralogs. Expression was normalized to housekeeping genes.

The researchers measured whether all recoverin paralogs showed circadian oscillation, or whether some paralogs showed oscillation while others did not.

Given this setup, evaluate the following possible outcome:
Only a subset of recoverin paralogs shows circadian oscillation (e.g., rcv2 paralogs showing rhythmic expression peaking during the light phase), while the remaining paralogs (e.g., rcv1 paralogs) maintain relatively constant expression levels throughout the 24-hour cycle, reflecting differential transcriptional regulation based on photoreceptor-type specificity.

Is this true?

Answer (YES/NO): NO